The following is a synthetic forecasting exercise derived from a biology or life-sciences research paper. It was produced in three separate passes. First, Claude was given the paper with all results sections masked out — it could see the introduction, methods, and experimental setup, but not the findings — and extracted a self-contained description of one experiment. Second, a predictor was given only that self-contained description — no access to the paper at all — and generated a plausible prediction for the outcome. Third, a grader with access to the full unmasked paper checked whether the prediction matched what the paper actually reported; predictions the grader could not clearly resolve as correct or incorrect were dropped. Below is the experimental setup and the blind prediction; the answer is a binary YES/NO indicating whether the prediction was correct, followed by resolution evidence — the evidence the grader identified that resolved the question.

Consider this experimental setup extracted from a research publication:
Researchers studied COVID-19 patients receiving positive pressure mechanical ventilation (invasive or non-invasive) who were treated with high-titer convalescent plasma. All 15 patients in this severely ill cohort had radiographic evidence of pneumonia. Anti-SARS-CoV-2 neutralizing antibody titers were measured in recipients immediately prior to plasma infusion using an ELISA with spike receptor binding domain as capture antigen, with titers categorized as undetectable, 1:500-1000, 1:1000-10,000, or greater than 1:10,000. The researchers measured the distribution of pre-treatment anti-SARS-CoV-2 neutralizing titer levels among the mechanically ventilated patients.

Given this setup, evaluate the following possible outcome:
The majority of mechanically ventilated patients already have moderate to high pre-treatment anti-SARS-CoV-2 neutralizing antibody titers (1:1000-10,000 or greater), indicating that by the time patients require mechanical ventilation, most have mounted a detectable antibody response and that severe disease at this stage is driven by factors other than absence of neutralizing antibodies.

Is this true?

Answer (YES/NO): YES